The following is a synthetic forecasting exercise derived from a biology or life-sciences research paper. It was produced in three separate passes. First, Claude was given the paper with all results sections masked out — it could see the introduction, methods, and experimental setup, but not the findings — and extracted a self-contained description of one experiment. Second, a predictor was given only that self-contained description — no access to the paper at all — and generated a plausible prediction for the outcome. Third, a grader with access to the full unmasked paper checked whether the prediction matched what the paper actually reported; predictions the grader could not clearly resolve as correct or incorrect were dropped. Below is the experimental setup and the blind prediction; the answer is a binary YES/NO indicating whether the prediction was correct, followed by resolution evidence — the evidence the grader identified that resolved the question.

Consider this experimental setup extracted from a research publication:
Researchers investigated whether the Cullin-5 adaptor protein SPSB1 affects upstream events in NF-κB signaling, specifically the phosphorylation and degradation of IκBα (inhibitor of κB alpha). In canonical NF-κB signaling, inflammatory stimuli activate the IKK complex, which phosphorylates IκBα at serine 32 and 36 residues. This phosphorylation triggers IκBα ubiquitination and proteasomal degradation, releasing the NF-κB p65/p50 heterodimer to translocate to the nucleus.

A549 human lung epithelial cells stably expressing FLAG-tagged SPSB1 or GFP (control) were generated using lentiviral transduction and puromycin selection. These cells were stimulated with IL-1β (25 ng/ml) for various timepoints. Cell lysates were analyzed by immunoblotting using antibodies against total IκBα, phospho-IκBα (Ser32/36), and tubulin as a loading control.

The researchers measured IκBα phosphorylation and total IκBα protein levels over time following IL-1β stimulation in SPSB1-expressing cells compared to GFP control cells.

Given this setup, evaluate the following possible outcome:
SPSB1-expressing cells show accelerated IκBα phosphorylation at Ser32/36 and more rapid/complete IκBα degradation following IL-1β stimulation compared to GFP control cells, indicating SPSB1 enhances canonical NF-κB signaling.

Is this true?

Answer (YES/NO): NO